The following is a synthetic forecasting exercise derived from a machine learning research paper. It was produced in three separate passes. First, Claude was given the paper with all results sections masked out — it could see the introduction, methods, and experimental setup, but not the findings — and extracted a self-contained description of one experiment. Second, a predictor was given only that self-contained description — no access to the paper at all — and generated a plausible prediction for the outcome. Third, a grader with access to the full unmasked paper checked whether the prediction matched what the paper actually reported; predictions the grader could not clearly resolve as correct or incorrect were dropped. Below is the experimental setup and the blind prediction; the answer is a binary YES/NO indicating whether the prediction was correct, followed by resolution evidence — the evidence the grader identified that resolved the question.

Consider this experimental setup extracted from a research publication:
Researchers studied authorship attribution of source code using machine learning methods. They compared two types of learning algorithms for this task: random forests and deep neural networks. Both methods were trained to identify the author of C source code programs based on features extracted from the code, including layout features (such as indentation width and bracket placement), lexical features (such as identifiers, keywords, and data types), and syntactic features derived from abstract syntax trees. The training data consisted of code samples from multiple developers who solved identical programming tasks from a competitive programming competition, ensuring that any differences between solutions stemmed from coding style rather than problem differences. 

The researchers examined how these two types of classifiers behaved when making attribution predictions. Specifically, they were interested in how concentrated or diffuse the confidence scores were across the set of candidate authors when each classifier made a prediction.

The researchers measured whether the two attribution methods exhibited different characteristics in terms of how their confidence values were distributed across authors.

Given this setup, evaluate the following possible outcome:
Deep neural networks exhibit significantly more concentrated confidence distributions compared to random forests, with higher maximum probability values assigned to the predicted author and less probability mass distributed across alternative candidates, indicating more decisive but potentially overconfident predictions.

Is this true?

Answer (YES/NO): YES